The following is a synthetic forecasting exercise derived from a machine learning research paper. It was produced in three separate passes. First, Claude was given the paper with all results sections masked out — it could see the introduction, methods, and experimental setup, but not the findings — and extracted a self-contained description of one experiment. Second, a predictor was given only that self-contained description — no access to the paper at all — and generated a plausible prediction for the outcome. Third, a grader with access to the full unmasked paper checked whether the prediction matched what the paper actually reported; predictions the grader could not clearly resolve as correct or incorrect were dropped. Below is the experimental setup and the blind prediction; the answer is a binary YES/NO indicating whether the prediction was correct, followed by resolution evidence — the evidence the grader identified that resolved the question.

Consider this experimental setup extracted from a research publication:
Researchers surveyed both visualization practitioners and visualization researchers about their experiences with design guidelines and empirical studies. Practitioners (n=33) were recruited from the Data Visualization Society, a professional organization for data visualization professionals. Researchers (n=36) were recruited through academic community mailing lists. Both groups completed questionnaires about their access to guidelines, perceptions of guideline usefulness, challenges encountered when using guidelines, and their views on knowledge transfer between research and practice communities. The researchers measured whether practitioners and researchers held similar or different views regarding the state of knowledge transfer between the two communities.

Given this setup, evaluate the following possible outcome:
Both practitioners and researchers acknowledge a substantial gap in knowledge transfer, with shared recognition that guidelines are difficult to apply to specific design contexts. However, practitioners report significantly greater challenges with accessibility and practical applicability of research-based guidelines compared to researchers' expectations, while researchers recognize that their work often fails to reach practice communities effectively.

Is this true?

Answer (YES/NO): NO